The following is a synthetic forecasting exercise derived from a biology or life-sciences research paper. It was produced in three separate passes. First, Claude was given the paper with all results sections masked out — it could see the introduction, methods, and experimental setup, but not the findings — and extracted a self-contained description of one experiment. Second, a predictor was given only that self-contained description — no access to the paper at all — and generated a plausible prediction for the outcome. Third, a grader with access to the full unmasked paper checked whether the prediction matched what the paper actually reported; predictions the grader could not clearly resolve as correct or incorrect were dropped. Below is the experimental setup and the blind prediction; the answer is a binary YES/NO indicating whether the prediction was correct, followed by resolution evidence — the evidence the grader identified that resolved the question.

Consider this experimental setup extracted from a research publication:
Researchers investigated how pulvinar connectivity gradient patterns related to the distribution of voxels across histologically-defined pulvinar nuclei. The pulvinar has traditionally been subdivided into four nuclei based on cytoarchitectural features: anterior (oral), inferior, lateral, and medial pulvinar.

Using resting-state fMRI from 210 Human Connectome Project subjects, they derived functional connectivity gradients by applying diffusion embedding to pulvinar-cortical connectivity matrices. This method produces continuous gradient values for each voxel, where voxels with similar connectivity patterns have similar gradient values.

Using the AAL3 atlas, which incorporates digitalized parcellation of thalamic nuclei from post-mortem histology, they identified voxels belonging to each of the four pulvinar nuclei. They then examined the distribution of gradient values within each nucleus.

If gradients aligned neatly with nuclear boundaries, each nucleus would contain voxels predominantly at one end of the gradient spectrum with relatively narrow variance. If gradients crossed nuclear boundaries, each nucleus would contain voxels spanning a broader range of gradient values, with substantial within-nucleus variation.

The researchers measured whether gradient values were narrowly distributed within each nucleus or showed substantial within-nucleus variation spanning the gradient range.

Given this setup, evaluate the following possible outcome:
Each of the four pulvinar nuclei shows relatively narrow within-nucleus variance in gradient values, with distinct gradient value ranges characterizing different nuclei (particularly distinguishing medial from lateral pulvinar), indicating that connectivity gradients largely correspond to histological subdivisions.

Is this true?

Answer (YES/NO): NO